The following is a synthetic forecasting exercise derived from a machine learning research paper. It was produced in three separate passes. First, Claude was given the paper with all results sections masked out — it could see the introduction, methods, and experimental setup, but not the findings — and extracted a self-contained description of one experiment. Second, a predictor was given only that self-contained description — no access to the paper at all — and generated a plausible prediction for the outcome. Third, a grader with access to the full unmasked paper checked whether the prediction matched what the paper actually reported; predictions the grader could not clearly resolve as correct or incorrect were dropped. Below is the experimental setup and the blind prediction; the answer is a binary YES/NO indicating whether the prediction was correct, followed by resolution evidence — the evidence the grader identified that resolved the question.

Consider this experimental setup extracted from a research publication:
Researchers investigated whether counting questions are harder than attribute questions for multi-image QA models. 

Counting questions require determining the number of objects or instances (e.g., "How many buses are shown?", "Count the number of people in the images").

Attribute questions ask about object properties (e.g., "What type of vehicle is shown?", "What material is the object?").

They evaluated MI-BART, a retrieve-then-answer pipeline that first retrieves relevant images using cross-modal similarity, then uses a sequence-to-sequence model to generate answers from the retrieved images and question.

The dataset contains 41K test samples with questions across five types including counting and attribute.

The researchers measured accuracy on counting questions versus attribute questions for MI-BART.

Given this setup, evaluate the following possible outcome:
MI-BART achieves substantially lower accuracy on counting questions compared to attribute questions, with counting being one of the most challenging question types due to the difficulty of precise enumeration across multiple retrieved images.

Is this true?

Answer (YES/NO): YES